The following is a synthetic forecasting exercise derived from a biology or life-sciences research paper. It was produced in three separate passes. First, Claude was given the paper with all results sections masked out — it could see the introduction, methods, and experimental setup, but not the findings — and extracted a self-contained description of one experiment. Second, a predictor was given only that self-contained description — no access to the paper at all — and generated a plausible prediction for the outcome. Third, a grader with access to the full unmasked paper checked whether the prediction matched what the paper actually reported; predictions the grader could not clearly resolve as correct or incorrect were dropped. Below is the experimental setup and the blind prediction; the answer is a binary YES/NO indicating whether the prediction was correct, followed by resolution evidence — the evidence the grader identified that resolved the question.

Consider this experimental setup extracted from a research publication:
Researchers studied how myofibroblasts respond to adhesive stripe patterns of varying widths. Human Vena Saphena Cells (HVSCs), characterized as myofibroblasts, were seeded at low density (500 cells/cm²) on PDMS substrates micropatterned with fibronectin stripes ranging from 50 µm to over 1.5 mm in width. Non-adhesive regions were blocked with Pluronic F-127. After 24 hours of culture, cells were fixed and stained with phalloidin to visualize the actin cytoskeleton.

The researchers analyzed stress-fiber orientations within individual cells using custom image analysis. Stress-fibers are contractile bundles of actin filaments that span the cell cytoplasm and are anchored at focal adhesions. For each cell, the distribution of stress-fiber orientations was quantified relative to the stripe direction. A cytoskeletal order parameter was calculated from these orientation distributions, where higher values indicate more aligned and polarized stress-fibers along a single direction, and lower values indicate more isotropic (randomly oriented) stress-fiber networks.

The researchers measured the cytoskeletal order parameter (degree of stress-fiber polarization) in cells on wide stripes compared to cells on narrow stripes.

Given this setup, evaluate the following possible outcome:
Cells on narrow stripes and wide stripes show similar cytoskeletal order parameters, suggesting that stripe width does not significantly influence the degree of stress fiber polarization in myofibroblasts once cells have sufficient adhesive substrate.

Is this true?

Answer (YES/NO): NO